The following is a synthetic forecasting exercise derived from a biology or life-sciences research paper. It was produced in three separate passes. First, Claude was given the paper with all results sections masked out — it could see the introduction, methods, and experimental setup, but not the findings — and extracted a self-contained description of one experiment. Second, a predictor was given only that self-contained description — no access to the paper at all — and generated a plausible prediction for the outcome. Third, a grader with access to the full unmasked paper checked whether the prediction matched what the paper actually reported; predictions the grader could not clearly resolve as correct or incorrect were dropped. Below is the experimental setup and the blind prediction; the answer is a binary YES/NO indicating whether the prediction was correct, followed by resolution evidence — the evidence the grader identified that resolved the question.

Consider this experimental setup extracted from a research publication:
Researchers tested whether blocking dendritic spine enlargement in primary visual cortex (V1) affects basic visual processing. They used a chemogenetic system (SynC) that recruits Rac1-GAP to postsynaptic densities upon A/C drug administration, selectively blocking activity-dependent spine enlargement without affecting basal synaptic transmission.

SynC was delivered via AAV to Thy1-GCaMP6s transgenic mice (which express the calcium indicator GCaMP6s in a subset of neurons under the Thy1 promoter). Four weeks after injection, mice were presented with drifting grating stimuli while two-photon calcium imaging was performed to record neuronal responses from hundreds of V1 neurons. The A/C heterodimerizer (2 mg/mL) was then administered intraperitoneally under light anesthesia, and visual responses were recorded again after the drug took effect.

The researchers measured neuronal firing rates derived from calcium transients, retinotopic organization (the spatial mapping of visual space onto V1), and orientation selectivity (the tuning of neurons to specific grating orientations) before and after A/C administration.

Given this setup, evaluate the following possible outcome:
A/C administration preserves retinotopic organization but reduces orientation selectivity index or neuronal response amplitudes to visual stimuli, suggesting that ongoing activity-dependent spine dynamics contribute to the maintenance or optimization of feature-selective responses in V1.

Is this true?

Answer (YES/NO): NO